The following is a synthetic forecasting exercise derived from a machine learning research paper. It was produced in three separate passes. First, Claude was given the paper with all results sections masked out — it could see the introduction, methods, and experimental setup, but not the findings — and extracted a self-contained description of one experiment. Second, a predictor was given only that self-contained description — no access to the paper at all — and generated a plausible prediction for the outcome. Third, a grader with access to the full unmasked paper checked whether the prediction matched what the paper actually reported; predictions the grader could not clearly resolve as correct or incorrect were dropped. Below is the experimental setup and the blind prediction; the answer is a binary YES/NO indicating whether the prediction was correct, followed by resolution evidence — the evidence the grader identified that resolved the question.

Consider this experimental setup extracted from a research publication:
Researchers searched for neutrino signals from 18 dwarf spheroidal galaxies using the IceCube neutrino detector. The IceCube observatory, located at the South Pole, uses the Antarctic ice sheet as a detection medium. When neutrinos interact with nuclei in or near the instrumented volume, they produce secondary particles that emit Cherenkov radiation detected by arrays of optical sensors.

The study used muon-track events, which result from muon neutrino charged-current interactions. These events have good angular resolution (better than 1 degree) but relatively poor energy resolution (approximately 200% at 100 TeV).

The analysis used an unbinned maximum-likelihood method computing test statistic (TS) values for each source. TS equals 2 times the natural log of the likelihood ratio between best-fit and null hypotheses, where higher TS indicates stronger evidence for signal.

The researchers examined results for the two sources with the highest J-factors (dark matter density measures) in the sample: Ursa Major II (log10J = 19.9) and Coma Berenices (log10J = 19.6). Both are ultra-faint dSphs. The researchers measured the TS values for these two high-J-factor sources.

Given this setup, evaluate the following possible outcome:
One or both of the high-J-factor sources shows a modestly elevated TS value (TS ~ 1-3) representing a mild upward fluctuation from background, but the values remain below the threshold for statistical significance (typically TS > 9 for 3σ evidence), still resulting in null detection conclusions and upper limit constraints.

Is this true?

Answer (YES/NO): NO